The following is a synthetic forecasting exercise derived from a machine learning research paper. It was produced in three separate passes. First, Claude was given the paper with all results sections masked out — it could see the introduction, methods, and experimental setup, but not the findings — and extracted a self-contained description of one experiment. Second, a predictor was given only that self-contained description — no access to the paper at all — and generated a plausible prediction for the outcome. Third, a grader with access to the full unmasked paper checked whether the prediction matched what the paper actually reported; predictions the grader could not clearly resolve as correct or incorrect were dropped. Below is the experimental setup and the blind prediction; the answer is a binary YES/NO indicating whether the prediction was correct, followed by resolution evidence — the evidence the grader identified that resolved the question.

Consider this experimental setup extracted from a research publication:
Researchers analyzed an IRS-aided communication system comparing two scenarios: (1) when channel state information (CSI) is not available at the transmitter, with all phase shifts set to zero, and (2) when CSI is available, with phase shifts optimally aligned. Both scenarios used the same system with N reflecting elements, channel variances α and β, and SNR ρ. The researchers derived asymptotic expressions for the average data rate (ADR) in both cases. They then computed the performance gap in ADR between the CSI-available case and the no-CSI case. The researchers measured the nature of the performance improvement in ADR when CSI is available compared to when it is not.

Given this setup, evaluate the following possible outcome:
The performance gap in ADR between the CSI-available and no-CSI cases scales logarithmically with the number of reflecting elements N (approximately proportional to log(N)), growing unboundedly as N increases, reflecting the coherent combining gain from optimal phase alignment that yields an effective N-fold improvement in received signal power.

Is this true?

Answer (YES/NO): YES